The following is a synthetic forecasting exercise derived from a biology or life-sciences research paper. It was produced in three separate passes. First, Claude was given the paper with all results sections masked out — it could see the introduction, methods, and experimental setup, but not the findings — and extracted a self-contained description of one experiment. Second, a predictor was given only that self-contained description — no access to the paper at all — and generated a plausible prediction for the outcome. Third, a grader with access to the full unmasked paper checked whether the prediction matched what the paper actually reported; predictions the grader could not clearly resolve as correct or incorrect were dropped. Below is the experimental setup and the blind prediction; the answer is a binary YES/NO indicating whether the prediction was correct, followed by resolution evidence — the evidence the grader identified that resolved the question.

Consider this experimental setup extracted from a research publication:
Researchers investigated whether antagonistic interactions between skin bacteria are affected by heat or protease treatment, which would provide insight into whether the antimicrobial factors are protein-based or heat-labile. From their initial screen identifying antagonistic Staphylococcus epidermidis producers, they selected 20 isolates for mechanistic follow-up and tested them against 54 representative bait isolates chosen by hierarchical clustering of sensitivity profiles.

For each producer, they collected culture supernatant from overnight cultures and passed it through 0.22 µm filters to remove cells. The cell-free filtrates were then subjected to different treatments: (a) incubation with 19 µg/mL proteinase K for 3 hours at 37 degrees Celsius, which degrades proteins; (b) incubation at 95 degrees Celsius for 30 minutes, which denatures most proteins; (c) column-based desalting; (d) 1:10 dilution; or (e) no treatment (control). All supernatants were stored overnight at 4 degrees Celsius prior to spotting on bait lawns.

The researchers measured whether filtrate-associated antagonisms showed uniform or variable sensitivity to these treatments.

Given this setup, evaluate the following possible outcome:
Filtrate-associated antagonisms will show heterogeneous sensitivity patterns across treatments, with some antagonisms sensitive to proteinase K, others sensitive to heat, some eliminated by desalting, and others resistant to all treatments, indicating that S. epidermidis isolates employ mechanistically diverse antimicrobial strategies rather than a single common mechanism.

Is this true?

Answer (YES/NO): YES